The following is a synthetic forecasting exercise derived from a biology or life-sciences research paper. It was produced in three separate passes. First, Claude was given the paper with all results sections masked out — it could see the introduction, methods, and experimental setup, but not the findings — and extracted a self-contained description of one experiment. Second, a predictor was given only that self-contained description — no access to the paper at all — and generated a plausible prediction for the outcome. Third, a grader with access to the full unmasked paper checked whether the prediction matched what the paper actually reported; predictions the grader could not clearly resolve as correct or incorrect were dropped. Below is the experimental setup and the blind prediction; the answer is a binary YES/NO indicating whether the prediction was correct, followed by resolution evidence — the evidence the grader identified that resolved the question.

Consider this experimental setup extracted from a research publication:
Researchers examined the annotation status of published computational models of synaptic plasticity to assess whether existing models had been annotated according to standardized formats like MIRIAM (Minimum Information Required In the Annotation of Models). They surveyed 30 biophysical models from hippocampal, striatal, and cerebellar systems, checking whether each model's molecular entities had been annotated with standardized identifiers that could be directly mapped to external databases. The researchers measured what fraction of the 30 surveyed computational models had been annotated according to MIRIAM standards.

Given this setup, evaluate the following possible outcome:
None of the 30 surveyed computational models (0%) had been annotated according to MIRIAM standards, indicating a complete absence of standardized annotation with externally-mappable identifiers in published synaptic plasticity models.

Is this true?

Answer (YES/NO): NO